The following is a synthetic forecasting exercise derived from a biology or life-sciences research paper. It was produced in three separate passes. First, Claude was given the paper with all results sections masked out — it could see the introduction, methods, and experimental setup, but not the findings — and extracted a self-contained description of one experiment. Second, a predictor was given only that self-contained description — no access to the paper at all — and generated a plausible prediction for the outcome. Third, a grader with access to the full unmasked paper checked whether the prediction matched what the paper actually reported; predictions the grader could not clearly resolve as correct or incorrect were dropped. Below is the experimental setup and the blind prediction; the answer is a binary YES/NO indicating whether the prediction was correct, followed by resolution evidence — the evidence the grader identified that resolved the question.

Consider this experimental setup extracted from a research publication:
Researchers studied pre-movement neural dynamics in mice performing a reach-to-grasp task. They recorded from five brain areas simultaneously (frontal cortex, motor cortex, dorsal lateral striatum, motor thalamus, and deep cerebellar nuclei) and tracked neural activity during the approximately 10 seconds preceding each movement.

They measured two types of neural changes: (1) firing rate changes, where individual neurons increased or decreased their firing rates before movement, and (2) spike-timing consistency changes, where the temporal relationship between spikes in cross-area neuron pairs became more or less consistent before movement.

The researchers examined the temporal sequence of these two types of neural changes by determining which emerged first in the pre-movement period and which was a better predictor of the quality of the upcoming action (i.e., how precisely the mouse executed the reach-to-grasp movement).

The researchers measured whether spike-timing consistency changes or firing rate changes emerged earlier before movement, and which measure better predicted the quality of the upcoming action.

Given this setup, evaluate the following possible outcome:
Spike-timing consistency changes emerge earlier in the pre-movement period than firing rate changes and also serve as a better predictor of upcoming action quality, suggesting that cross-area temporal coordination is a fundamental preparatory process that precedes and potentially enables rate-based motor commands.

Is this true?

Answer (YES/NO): YES